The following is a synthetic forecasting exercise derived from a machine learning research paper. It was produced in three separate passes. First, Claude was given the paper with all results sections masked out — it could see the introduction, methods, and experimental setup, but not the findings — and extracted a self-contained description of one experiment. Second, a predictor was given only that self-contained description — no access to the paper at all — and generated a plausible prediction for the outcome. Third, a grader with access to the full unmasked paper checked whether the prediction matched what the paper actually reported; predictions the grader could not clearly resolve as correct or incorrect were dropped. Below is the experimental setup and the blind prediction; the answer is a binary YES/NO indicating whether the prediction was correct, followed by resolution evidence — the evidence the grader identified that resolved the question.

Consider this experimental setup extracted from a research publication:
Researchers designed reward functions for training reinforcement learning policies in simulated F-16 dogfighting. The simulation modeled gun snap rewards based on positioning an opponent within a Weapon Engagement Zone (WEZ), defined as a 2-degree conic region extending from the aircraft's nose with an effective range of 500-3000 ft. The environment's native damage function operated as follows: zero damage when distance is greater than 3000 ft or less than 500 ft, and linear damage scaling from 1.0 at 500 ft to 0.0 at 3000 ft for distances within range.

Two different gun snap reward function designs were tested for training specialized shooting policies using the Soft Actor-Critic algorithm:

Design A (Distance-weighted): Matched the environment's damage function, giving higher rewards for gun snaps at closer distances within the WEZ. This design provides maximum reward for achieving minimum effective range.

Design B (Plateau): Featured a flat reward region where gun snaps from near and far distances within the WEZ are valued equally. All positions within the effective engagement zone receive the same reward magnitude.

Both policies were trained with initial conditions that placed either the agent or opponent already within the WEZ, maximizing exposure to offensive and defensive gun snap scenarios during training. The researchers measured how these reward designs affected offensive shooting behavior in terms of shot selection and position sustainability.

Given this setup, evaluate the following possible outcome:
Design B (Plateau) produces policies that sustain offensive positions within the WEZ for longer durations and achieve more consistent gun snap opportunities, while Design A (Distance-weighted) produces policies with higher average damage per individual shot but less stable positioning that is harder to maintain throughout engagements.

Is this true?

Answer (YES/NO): YES